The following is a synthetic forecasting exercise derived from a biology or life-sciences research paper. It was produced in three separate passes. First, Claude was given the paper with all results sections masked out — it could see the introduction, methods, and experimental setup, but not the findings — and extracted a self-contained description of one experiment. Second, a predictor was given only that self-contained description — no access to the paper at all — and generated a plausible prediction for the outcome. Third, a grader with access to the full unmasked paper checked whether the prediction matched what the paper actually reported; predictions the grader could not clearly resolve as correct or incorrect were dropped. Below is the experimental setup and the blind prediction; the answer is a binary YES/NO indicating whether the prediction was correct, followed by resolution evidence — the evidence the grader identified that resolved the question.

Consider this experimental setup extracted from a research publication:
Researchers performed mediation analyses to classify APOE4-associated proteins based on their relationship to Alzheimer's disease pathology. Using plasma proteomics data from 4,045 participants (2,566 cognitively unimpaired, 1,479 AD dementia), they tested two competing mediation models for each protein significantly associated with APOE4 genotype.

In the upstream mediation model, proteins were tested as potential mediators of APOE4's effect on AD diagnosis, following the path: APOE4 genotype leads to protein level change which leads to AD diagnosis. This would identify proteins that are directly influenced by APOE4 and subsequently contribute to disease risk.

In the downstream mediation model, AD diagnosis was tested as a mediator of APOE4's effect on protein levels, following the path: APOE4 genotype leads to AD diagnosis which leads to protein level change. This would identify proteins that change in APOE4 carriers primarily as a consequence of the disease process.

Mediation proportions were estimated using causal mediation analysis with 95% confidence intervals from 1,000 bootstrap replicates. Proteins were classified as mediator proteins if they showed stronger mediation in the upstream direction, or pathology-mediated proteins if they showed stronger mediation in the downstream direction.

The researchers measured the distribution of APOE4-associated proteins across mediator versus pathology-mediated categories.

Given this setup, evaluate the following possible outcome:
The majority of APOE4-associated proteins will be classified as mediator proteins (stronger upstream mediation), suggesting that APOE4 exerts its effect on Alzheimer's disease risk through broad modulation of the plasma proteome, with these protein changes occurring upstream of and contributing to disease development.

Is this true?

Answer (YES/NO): NO